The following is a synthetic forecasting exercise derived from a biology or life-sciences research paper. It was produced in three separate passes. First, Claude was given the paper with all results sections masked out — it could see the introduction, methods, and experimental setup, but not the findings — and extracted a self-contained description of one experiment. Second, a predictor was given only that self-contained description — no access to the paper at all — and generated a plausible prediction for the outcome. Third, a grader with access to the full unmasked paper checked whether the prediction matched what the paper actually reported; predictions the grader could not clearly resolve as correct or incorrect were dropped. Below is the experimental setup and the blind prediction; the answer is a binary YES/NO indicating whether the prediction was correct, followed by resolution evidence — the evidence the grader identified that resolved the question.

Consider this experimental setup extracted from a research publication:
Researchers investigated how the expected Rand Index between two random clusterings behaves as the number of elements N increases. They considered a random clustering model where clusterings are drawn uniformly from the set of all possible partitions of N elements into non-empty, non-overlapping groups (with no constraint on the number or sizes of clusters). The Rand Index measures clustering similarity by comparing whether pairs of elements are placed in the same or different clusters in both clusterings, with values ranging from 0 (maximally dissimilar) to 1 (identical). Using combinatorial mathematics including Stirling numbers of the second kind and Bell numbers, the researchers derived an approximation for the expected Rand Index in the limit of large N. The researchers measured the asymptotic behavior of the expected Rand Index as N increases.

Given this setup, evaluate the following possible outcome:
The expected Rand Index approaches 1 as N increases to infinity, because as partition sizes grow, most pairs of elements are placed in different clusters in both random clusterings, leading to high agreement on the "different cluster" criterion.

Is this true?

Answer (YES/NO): YES